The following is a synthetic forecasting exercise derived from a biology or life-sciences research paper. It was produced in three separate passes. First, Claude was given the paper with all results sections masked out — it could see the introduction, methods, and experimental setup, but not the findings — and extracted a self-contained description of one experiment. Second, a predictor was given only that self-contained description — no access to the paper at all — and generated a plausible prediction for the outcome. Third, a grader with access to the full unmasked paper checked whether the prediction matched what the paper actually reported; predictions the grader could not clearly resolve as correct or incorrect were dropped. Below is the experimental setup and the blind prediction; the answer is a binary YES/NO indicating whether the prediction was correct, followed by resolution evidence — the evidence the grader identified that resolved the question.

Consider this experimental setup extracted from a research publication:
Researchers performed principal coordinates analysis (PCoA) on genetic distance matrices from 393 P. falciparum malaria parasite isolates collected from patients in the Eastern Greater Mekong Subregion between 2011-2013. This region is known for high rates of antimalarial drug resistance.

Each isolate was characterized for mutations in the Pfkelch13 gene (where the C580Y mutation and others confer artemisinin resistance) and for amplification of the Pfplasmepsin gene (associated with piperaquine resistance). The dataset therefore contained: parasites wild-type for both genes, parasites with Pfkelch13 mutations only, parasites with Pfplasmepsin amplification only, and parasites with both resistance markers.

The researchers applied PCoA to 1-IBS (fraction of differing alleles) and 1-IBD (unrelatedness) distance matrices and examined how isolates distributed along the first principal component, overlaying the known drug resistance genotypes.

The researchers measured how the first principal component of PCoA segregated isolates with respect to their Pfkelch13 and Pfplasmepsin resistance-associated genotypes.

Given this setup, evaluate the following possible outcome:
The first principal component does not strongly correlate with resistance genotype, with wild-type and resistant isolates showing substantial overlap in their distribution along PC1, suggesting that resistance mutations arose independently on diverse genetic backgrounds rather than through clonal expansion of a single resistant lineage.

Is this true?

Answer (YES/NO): NO